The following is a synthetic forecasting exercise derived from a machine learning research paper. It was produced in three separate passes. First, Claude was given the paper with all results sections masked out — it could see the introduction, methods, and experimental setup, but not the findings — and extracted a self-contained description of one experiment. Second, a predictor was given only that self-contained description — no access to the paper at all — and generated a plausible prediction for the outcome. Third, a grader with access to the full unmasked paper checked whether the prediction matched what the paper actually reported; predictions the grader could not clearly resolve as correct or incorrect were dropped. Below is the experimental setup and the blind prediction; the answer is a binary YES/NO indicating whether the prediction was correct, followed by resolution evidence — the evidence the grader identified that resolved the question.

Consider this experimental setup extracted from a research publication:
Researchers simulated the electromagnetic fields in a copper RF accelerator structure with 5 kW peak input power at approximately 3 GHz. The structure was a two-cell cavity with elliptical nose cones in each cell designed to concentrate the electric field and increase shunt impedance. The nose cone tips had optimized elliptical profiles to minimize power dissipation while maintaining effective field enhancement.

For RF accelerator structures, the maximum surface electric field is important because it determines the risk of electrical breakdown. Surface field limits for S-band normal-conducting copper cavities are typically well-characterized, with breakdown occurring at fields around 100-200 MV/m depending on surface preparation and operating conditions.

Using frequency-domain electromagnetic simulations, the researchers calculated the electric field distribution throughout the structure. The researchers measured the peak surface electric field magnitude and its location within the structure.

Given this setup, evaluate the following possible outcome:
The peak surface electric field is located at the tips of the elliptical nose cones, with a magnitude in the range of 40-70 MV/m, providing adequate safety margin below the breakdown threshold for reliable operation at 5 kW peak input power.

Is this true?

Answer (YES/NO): NO